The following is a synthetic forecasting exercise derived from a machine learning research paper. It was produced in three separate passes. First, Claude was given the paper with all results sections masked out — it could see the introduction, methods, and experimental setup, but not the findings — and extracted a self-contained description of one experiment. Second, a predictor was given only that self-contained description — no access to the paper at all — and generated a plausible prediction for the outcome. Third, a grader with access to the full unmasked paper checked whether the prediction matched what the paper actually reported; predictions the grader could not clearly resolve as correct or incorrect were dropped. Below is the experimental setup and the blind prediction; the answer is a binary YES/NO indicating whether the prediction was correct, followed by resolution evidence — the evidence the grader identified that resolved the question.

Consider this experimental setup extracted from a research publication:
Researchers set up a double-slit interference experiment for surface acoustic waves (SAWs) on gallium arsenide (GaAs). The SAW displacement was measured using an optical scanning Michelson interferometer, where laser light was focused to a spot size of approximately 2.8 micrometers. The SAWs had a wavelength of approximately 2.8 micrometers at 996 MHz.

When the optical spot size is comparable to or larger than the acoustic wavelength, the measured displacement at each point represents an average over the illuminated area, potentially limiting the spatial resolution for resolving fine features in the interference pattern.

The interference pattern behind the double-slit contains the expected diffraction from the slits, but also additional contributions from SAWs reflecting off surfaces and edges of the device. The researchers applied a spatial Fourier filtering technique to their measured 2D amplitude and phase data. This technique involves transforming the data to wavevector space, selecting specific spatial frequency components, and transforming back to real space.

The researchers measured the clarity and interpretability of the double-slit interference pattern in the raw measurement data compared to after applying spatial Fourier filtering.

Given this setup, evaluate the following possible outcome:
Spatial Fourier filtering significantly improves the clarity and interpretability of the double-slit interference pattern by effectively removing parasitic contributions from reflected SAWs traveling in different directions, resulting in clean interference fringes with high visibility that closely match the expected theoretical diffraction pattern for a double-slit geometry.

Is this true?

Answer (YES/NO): NO